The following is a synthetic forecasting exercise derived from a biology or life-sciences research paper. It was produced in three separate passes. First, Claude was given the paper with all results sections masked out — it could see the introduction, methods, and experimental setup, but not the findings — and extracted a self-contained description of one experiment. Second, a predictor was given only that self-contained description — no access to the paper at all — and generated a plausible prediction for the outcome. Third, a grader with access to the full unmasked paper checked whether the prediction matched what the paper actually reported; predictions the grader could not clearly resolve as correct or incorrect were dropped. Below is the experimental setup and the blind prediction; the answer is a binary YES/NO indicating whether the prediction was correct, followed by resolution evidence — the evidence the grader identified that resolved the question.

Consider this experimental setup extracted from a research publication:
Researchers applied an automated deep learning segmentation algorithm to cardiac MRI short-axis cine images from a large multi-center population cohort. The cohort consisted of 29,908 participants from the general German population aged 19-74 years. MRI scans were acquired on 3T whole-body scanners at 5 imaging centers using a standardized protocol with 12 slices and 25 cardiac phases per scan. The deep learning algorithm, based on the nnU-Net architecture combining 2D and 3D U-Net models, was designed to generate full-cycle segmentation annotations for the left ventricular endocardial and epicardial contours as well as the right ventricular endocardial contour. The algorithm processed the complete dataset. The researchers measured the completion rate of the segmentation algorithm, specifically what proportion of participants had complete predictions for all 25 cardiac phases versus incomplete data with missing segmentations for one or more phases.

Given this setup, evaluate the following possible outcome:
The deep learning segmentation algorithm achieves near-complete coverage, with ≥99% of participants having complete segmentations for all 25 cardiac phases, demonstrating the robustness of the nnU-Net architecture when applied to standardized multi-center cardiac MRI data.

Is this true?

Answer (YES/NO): YES